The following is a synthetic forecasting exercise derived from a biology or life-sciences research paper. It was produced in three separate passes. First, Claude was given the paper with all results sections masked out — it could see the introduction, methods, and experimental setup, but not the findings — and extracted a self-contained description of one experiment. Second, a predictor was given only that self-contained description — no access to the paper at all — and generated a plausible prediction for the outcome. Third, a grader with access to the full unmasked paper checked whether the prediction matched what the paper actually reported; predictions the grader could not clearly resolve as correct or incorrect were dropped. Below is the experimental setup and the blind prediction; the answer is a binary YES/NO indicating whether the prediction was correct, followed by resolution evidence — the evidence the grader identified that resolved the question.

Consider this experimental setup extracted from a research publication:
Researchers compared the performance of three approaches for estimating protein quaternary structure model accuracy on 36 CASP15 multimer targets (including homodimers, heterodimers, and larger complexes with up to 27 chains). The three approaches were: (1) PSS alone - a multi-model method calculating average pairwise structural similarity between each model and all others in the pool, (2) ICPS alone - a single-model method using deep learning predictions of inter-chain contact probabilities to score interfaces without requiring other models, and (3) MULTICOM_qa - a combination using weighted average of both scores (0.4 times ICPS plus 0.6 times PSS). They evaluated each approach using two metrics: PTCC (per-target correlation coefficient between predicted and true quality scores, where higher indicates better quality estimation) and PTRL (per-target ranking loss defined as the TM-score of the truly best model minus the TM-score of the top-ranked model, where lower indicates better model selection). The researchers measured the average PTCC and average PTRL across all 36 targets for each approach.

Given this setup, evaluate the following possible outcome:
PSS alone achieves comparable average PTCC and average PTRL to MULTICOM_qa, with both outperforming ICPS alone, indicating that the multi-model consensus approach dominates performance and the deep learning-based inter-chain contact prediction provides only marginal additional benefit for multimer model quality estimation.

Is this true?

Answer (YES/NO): NO